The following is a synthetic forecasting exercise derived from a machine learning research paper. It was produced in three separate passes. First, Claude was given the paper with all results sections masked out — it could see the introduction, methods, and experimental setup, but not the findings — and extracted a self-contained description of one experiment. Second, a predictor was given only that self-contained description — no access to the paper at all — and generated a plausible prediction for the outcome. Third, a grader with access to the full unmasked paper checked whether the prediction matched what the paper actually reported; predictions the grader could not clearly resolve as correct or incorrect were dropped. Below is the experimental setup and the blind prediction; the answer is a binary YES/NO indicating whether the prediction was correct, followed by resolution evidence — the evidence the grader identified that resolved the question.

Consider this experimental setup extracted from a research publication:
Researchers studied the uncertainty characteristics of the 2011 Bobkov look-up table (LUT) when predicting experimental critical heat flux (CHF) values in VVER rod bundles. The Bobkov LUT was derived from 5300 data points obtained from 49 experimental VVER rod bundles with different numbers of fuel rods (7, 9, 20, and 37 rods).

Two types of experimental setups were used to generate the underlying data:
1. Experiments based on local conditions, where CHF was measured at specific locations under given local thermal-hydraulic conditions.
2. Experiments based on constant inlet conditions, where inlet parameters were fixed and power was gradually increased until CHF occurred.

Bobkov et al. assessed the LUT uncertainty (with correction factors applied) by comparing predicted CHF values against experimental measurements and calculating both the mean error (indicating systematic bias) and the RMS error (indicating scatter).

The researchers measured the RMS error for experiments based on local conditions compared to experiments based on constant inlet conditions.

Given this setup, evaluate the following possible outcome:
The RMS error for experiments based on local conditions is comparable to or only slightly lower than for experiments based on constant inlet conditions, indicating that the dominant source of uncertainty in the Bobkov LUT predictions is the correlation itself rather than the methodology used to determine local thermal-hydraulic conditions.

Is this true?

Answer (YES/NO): NO